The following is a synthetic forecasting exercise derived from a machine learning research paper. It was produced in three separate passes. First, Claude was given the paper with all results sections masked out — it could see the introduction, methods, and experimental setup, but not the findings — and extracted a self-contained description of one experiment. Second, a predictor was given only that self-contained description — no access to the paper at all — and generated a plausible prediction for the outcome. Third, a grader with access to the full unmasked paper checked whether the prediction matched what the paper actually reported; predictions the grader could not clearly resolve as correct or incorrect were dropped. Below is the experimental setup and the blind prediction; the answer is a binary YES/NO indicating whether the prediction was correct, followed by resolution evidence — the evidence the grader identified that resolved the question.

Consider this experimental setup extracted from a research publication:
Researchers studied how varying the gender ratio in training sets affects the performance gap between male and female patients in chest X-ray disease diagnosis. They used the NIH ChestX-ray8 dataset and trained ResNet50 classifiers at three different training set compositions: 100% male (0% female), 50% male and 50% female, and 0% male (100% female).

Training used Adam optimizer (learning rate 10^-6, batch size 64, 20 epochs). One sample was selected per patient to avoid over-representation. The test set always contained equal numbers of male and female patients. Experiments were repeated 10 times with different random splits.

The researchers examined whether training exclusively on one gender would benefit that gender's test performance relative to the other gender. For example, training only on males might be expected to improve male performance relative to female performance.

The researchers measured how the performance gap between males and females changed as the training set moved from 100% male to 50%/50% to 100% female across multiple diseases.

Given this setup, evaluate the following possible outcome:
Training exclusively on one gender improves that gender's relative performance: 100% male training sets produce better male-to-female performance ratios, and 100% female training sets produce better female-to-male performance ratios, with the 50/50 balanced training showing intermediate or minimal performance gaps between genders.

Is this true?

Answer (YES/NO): NO